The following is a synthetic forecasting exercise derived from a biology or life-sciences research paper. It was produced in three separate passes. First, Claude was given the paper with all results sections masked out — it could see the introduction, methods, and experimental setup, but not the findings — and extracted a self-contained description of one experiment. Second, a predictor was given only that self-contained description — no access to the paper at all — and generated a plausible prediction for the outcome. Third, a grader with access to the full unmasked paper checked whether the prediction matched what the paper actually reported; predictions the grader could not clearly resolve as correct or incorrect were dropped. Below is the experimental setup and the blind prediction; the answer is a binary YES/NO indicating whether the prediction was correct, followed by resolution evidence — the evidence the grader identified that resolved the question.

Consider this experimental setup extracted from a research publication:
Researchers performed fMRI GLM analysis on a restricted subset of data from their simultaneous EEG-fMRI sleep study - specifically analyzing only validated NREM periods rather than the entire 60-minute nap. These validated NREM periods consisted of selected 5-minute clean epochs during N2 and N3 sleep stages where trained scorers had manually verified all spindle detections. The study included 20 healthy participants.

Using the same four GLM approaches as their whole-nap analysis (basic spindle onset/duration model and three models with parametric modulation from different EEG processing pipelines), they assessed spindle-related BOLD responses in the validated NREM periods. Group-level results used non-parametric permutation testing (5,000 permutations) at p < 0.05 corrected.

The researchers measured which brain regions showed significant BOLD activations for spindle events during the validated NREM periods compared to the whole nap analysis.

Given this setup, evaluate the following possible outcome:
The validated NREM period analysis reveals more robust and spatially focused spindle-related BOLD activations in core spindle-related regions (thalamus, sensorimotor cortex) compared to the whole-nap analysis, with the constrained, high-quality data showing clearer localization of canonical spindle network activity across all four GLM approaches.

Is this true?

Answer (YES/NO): NO